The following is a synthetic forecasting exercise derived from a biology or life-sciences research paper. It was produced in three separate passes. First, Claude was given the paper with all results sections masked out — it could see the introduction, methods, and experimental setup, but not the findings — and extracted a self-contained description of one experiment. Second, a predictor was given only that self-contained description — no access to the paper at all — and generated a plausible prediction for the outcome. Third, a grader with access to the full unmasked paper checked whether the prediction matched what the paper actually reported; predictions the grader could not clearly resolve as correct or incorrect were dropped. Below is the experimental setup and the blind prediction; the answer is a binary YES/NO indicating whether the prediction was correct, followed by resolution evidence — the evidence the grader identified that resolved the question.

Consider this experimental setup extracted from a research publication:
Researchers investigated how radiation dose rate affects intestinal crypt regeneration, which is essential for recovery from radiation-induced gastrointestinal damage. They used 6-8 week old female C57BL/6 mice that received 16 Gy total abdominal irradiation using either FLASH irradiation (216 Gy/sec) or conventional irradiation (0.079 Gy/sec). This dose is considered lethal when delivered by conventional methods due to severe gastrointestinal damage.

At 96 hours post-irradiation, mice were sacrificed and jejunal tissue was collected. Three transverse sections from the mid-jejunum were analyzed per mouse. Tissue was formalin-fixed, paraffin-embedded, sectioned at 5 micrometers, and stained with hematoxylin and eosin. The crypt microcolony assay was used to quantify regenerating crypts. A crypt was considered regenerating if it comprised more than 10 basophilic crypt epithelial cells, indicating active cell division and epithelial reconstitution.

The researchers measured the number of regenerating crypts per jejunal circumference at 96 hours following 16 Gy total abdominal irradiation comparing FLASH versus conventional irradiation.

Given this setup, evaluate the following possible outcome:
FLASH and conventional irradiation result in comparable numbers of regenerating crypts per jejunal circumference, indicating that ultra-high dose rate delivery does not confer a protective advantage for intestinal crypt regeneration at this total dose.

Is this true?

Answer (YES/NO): NO